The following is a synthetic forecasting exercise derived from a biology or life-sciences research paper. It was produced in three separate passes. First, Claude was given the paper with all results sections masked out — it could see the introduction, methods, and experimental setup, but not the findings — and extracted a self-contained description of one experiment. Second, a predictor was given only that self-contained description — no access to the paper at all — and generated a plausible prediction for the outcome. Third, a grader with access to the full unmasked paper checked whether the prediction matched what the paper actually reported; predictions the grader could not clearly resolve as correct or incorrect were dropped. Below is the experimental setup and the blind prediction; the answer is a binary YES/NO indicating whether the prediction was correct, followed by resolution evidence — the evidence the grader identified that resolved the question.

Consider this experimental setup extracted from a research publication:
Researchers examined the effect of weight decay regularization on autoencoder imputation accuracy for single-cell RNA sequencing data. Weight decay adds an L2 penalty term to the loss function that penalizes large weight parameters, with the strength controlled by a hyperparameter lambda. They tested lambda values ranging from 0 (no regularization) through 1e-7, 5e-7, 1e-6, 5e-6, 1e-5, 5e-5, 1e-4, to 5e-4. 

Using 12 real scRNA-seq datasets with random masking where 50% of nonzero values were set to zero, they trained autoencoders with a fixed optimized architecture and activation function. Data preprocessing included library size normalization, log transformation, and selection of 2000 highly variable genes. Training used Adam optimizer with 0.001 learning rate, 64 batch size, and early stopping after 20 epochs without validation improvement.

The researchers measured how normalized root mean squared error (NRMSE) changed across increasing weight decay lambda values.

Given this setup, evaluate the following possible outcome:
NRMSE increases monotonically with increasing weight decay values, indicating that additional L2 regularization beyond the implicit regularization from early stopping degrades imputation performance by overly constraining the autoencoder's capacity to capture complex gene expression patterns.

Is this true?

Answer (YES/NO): NO